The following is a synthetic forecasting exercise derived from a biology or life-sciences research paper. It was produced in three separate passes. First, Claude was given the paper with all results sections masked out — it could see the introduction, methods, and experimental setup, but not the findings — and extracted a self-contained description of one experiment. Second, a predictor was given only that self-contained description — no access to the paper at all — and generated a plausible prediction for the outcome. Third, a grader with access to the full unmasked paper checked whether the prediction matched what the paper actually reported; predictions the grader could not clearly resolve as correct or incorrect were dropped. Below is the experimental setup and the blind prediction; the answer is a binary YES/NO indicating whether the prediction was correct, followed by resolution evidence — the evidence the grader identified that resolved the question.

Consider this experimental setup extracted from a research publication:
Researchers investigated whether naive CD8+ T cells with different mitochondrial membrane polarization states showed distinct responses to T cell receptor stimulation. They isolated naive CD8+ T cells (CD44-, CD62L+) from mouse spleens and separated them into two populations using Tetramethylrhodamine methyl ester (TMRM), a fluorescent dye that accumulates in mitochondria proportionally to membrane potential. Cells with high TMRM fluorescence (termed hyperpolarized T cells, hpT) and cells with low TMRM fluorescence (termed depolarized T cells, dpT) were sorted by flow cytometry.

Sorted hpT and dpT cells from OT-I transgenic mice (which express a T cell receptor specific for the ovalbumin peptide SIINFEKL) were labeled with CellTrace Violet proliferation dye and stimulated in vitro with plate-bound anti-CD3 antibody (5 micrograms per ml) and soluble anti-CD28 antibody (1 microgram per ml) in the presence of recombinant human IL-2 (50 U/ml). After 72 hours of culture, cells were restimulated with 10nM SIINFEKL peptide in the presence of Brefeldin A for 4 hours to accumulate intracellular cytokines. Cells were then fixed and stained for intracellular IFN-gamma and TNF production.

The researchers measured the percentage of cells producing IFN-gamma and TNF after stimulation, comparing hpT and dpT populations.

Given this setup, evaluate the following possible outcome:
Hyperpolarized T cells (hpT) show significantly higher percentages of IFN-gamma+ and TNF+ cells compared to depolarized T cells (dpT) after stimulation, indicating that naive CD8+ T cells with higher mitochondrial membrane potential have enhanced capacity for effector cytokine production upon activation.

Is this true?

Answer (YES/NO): NO